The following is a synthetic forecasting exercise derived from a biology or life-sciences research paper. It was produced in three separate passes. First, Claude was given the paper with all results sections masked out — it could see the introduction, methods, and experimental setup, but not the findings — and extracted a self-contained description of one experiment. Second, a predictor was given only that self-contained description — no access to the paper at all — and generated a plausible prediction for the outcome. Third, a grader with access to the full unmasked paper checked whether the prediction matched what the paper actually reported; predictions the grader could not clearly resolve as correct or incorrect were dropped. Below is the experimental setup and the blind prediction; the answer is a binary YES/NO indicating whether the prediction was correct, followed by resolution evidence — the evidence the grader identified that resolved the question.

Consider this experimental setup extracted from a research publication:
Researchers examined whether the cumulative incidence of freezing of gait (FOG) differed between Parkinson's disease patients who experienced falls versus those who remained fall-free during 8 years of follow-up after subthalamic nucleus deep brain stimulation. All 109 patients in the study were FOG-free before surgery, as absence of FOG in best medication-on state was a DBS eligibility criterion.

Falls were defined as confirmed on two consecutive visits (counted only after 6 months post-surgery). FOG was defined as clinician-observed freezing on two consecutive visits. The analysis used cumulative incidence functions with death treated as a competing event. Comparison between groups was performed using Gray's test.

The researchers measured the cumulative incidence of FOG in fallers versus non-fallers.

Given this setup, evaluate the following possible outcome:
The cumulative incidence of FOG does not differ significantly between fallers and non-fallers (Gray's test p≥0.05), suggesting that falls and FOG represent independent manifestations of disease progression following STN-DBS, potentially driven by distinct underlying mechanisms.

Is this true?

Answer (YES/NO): NO